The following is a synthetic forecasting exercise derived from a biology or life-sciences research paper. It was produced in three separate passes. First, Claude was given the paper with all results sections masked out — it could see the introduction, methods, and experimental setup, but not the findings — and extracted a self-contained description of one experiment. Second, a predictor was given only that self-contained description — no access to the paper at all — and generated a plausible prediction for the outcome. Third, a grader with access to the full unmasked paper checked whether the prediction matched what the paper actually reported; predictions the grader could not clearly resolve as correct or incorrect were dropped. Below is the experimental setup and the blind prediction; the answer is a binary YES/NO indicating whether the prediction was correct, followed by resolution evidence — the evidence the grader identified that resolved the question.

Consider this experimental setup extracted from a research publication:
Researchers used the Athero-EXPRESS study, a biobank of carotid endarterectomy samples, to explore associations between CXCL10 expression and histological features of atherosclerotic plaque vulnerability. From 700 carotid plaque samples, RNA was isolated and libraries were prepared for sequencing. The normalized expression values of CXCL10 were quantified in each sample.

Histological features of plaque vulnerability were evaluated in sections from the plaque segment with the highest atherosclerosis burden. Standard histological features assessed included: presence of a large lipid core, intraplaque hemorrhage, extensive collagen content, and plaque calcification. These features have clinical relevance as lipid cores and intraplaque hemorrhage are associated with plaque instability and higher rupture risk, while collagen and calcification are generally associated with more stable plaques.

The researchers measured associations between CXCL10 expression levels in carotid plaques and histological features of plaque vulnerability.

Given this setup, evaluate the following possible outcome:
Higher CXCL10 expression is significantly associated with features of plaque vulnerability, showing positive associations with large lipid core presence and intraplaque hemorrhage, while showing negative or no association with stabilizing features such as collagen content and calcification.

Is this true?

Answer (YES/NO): NO